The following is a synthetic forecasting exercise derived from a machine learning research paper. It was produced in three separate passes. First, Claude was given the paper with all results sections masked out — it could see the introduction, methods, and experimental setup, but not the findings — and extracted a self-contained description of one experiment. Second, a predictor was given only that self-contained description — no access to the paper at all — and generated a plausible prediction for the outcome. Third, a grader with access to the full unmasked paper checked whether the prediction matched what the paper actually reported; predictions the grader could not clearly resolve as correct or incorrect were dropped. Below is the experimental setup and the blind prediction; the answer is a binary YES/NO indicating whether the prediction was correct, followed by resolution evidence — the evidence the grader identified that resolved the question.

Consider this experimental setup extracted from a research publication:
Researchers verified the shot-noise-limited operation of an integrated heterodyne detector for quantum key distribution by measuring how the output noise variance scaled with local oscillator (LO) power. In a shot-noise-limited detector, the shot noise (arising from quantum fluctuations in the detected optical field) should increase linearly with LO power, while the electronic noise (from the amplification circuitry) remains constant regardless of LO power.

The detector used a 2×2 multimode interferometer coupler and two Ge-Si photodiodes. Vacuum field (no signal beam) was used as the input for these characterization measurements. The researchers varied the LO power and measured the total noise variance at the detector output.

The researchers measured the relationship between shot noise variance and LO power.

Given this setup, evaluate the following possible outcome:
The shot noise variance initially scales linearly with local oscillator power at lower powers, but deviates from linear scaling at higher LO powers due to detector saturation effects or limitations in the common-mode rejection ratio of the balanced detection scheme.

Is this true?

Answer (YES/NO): NO